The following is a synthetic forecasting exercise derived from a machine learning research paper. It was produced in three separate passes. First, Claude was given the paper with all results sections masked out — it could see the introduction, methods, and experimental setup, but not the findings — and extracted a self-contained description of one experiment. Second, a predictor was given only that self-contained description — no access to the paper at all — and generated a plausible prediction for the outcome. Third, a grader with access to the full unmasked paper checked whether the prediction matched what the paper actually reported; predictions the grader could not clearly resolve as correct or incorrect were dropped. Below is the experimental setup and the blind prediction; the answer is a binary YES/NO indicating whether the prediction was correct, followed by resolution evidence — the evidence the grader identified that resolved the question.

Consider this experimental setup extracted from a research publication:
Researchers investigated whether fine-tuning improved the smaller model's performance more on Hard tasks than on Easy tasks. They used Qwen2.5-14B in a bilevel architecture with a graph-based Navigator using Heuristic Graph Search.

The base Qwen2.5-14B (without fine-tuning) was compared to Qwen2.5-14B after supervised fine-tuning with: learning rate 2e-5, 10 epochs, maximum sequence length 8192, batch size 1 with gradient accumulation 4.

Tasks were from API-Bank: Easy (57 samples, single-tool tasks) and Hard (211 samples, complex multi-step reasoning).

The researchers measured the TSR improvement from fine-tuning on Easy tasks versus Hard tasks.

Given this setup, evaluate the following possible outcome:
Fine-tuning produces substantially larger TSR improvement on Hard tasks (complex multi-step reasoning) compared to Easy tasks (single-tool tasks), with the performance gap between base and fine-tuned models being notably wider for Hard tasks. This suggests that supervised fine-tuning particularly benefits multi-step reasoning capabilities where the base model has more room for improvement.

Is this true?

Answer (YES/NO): NO